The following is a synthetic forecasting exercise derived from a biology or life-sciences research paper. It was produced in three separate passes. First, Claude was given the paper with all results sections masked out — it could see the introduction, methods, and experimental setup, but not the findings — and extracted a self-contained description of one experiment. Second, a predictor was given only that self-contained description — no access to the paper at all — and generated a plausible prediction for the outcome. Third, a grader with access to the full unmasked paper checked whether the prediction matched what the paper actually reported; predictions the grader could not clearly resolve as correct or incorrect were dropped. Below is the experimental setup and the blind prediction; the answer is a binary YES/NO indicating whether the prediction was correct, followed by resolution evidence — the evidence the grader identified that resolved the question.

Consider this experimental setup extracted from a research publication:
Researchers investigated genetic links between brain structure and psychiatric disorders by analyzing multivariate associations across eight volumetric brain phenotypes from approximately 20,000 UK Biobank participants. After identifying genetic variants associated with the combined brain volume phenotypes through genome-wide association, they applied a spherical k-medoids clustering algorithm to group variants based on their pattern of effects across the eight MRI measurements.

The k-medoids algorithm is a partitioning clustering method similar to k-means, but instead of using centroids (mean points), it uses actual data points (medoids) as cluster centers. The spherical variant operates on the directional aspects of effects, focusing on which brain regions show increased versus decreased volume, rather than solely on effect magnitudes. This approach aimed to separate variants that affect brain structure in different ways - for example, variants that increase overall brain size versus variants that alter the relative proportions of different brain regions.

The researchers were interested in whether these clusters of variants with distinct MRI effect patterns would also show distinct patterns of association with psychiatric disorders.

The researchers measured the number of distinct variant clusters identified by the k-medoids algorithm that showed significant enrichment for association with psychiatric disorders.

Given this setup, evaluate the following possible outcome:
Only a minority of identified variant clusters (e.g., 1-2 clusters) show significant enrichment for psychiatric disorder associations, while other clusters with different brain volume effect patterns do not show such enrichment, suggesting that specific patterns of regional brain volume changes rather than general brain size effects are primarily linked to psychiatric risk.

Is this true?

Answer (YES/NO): YES